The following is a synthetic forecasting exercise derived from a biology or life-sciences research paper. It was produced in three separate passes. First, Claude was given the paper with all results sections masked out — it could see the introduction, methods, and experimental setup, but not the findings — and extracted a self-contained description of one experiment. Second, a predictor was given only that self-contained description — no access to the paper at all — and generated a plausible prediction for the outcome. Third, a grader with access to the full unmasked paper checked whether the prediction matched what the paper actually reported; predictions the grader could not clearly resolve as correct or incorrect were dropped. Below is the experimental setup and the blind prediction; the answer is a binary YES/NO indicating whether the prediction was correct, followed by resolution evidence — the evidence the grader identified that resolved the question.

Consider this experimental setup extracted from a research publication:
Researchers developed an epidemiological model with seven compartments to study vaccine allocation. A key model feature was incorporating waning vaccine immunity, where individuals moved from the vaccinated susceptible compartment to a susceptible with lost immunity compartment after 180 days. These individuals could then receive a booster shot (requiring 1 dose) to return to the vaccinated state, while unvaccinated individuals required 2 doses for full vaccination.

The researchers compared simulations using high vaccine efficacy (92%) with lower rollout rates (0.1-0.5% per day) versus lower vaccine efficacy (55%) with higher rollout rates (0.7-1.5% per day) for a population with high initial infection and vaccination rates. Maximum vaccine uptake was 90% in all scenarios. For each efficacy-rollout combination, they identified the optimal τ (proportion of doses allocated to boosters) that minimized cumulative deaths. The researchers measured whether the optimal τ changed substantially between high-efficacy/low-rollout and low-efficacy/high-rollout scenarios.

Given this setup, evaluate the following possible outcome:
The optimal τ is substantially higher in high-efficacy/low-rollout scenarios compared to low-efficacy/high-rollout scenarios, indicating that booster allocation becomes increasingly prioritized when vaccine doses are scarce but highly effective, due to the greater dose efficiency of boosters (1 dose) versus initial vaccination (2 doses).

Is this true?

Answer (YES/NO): NO